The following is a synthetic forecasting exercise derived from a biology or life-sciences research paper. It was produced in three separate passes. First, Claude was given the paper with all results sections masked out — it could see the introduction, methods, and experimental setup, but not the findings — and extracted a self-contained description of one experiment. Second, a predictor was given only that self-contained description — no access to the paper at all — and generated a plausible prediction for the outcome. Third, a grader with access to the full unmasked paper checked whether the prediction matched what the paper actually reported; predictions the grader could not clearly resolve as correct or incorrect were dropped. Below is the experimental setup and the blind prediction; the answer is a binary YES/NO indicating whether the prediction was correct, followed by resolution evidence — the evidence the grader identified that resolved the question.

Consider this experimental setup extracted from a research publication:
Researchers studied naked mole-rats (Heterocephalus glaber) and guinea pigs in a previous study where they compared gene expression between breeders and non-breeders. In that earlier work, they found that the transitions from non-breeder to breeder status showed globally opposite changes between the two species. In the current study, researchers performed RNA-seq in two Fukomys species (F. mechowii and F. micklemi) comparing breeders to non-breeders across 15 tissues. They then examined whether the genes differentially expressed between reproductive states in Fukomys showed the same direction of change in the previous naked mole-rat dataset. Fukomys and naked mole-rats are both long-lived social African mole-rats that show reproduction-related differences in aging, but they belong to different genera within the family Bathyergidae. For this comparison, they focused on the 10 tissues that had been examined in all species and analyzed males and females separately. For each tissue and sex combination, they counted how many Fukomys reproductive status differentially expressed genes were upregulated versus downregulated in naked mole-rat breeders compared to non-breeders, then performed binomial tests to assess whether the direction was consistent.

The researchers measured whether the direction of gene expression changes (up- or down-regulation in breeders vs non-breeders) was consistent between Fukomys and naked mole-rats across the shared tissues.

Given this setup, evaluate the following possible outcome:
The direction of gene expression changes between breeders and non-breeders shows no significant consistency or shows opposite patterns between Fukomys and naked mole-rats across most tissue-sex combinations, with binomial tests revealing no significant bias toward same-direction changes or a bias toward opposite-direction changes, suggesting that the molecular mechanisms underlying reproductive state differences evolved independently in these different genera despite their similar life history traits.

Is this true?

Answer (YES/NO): NO